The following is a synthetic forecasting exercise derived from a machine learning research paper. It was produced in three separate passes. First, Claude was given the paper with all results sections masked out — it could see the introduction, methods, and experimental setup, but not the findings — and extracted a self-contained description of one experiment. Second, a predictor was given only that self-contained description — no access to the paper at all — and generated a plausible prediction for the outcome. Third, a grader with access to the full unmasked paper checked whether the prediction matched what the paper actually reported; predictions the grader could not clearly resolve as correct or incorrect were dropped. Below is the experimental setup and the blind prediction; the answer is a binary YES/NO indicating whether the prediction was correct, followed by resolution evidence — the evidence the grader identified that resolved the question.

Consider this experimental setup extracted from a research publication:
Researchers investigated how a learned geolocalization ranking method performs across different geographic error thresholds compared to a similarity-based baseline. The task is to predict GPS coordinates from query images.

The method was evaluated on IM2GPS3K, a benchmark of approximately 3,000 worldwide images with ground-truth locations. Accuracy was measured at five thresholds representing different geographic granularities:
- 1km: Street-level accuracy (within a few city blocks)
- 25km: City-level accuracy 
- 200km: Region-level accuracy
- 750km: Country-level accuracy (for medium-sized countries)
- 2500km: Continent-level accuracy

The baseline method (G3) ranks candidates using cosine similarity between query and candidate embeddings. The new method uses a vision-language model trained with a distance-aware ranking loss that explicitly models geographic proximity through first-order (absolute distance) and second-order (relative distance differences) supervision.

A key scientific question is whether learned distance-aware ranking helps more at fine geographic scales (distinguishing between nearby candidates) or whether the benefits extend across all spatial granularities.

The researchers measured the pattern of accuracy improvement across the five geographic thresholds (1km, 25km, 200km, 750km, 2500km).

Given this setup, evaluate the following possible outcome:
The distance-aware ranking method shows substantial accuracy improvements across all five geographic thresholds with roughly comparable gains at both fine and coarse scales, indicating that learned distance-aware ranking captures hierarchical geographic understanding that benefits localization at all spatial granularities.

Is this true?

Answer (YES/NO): NO